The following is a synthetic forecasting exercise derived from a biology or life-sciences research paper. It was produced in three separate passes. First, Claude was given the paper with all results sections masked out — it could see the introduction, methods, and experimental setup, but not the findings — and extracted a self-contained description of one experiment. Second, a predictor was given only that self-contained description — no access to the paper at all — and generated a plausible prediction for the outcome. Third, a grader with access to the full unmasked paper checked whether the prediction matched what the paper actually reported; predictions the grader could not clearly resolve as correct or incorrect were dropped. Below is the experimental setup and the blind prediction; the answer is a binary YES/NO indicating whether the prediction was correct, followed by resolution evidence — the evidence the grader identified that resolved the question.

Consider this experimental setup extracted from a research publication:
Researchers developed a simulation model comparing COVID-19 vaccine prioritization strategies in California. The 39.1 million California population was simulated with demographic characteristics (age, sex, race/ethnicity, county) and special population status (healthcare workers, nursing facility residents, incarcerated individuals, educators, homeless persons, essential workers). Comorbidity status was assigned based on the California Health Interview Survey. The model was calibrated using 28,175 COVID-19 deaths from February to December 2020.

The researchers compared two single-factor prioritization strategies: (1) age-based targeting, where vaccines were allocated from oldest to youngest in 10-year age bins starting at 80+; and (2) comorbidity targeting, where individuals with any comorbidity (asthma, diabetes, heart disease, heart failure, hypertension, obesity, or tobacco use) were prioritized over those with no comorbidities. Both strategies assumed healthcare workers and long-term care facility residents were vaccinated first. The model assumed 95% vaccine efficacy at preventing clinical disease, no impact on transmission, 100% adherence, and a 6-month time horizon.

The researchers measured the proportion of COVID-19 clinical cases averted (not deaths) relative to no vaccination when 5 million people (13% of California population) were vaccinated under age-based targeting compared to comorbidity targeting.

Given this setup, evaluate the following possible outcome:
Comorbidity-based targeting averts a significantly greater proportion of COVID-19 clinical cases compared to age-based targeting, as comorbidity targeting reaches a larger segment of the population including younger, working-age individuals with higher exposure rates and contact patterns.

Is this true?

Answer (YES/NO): YES